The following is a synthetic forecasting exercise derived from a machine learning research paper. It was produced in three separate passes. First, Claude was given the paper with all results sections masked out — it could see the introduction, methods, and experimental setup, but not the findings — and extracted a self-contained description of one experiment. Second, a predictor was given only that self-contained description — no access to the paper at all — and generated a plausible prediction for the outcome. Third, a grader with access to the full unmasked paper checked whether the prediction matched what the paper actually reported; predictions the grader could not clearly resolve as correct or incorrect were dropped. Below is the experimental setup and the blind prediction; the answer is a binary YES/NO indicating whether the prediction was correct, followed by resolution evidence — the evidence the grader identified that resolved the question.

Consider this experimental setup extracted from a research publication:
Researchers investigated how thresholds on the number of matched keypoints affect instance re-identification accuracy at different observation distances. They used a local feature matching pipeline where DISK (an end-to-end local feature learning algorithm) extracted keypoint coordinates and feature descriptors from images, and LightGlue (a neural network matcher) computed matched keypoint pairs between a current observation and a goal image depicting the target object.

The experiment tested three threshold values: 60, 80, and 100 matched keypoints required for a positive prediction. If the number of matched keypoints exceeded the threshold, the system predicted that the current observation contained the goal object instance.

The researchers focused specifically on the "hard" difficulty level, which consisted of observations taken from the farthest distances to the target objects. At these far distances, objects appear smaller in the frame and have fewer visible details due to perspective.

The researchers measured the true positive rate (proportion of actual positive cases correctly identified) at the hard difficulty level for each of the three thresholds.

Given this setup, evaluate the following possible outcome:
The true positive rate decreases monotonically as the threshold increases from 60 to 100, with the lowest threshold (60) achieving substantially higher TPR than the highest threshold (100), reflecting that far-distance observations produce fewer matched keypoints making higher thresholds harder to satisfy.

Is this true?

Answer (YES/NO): YES